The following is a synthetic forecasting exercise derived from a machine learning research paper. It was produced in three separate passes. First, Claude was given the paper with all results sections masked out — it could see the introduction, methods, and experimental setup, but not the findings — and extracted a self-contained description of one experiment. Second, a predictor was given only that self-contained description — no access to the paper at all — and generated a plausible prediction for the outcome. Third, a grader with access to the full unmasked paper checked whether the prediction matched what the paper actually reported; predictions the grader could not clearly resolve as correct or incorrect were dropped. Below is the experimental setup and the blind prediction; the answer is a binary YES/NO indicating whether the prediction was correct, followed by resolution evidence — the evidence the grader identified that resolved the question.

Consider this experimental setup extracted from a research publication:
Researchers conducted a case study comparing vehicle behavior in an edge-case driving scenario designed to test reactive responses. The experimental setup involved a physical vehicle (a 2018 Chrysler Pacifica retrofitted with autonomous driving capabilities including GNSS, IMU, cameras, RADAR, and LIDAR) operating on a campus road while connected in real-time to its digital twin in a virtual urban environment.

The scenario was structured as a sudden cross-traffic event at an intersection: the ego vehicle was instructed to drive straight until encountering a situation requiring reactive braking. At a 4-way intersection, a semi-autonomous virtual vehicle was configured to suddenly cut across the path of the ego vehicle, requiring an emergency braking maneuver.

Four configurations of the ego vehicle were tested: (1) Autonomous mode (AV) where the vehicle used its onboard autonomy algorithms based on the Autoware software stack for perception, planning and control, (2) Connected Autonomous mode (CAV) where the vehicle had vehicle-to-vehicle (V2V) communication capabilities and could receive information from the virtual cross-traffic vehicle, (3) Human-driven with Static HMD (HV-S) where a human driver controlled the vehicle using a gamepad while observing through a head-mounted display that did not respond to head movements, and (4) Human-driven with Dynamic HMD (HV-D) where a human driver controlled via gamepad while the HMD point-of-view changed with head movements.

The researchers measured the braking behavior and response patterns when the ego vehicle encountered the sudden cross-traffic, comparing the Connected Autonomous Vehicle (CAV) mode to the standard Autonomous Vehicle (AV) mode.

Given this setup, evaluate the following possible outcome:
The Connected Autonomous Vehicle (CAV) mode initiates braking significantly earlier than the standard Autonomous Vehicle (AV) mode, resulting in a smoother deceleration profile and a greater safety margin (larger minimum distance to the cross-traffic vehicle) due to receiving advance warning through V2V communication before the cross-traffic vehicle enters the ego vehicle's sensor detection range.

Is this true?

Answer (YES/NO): YES